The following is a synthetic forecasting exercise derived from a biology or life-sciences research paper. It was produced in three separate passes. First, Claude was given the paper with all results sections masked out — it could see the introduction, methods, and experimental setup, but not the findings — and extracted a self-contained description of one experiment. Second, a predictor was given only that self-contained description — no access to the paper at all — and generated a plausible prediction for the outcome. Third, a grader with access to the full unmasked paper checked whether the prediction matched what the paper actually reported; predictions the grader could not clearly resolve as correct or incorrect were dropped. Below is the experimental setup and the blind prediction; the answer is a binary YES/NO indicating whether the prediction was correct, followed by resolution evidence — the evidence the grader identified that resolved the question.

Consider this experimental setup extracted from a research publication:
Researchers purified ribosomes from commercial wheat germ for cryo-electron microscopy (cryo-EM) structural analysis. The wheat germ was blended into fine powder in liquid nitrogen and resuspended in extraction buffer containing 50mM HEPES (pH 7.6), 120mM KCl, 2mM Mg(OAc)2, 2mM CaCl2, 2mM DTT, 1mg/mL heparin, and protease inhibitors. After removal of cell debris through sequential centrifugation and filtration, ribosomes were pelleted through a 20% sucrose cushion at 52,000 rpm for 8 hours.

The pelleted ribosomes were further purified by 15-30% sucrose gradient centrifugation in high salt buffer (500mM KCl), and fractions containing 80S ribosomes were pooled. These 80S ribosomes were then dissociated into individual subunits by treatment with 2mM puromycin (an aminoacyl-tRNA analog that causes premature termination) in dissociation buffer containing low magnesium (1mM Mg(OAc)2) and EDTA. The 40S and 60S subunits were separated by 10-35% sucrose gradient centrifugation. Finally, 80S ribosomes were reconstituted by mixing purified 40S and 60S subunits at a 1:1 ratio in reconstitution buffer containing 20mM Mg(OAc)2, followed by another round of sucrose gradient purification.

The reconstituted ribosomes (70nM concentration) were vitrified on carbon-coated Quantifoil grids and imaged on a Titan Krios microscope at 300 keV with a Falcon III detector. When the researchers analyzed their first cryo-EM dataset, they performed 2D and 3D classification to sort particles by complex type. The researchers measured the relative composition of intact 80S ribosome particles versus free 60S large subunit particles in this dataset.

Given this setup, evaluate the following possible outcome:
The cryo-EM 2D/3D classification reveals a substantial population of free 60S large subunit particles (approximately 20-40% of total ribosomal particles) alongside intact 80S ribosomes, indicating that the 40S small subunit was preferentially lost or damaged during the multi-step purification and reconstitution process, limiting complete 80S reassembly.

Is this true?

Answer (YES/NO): NO